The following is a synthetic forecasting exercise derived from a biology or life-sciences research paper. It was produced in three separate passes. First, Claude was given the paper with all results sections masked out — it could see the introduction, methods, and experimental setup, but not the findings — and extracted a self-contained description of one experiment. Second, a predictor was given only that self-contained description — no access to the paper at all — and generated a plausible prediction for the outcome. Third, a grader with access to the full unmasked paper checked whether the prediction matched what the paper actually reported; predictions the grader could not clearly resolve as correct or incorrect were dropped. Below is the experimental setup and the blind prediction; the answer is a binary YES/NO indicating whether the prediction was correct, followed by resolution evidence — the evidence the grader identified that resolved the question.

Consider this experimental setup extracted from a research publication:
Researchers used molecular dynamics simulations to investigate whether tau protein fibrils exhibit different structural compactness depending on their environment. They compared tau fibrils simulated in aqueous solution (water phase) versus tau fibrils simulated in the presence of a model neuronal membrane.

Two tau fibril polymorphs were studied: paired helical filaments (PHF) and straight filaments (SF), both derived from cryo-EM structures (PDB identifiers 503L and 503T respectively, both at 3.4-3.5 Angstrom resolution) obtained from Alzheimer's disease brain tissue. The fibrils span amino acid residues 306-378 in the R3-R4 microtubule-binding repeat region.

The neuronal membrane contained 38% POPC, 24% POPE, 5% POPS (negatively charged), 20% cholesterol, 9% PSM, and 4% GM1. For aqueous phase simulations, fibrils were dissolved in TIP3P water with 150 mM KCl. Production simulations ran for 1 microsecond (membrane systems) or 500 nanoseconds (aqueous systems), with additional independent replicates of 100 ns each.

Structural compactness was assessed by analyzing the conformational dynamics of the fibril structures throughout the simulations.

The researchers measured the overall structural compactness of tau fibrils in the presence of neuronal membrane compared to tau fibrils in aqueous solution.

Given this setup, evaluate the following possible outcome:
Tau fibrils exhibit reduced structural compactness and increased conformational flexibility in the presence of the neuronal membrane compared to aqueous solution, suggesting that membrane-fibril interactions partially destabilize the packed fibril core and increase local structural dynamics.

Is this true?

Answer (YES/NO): NO